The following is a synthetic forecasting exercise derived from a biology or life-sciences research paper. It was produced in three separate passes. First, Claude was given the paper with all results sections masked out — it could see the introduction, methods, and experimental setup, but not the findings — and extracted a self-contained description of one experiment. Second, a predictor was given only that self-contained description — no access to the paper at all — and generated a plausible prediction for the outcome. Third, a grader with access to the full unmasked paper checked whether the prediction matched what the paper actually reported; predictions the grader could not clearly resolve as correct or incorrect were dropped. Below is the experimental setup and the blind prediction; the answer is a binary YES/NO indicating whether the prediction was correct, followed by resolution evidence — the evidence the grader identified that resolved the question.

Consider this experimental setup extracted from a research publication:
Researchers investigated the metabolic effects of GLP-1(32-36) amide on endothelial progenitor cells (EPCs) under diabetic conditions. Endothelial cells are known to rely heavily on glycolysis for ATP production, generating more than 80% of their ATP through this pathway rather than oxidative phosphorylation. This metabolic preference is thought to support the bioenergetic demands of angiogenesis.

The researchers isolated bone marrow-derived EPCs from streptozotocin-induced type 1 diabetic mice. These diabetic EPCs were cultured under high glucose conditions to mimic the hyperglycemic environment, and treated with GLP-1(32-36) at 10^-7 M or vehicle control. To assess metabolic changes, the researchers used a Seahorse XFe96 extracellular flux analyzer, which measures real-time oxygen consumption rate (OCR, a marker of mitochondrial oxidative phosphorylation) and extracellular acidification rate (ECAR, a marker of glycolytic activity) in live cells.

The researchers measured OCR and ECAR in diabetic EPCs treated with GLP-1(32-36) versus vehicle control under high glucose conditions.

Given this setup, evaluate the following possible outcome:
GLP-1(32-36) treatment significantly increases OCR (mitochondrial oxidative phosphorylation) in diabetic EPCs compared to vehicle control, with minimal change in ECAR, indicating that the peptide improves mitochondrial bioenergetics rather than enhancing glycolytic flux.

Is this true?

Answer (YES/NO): NO